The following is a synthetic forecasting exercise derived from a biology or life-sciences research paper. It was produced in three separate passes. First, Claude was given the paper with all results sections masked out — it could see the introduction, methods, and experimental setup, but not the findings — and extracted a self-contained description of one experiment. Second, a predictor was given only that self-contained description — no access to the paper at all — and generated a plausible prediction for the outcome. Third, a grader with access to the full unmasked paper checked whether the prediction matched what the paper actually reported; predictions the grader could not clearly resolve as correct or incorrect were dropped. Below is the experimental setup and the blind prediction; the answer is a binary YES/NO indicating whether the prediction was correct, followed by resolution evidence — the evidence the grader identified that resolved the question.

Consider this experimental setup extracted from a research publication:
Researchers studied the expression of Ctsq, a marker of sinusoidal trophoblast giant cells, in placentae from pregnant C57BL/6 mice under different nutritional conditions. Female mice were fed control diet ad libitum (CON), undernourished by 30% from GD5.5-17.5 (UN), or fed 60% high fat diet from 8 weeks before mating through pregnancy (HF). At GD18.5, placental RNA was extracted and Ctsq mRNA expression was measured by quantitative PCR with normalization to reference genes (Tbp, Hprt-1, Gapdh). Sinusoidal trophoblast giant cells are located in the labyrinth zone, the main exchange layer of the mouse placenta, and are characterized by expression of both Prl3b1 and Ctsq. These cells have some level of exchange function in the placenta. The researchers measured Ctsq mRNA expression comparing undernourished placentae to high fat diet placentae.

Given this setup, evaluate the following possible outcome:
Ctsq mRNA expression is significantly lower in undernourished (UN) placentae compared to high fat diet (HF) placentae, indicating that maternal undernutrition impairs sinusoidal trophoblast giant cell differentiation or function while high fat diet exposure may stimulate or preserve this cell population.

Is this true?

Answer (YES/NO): YES